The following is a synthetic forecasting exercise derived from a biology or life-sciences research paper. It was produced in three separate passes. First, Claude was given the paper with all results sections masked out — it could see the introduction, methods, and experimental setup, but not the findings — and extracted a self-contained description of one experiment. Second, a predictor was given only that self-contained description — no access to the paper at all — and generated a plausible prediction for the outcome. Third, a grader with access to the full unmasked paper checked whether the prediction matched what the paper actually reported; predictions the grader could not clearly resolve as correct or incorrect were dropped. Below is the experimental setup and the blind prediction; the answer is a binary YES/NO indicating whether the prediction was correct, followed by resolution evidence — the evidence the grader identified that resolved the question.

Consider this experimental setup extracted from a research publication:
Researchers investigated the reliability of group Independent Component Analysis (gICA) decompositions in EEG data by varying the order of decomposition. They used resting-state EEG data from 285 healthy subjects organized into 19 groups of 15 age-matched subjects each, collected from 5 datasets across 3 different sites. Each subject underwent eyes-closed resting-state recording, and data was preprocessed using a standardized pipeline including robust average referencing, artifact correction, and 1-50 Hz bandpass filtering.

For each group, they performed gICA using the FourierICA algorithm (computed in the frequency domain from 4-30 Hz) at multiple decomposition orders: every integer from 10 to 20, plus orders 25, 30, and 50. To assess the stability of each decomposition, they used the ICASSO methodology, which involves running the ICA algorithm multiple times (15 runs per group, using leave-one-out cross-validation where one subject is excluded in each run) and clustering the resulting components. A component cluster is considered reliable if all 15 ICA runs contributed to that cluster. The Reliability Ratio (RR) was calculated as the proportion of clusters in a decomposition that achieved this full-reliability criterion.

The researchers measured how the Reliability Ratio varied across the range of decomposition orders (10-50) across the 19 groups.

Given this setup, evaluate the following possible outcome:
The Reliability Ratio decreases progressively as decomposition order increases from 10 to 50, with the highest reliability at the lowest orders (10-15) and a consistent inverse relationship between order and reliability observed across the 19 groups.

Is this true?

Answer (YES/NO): NO